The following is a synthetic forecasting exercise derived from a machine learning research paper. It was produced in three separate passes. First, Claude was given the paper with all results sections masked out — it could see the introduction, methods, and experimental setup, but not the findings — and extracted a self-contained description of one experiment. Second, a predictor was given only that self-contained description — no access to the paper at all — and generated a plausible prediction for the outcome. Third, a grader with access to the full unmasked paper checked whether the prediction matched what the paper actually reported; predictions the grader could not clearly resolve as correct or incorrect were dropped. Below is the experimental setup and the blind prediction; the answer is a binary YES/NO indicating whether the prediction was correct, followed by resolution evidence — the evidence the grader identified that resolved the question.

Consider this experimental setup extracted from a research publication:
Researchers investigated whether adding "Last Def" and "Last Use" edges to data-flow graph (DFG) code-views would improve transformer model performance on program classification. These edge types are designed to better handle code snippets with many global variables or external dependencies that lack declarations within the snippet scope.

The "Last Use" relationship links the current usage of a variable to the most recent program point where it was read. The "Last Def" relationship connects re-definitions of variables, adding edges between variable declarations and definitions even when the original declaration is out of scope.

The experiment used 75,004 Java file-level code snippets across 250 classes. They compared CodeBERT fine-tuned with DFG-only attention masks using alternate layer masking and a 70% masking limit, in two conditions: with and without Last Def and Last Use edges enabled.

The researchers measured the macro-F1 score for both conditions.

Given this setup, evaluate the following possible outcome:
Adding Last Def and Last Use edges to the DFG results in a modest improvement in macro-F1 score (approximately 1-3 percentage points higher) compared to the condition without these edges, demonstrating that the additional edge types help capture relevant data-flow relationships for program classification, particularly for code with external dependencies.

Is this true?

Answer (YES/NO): NO